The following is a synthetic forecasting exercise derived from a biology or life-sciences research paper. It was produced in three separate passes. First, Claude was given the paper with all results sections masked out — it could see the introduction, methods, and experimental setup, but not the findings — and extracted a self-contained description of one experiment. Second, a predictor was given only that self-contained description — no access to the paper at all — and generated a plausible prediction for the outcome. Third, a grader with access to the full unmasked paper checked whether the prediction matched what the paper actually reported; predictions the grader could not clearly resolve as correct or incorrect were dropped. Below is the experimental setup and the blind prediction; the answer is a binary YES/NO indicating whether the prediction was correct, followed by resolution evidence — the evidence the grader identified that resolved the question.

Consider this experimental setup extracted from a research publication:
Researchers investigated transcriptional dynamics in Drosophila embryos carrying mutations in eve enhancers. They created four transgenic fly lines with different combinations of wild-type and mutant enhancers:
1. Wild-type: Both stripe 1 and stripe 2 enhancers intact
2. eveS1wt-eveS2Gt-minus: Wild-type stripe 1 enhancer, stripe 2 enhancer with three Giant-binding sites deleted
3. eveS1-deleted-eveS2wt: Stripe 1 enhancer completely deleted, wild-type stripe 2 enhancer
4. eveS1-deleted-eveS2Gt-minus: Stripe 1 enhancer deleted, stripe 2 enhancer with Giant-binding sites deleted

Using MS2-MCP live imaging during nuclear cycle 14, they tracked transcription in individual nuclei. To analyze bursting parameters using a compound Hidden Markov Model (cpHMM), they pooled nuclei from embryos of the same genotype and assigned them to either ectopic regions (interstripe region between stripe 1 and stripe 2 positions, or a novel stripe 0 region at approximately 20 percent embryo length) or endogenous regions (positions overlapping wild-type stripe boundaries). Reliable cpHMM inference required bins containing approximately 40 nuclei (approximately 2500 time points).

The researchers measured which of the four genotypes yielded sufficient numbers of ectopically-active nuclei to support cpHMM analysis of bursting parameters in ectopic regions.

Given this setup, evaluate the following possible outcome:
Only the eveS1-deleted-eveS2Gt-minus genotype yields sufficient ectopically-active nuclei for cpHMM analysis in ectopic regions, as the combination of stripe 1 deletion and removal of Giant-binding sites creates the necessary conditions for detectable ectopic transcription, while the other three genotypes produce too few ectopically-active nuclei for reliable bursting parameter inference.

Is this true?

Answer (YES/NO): YES